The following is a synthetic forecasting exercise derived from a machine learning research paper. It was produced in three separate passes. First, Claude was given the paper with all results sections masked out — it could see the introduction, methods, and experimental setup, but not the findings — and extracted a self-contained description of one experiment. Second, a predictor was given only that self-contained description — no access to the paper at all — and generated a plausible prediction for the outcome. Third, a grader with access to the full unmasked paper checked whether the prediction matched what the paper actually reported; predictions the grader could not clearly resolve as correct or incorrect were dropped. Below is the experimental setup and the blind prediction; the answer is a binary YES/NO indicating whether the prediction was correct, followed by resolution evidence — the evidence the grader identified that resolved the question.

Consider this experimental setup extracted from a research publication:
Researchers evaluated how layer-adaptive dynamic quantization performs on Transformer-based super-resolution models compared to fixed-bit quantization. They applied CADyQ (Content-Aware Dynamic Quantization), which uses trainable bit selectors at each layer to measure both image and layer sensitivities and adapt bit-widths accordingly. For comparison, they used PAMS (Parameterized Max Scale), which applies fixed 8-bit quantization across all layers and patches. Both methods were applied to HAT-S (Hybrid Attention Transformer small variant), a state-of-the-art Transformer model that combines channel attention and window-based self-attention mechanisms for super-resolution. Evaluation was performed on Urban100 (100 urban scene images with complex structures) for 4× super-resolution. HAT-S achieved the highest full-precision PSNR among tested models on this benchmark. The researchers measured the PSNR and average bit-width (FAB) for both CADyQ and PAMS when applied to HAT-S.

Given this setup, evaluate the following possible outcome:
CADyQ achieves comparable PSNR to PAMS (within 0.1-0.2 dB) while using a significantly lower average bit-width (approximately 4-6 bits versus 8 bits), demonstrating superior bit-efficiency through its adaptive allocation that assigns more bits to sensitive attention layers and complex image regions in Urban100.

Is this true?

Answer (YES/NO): NO